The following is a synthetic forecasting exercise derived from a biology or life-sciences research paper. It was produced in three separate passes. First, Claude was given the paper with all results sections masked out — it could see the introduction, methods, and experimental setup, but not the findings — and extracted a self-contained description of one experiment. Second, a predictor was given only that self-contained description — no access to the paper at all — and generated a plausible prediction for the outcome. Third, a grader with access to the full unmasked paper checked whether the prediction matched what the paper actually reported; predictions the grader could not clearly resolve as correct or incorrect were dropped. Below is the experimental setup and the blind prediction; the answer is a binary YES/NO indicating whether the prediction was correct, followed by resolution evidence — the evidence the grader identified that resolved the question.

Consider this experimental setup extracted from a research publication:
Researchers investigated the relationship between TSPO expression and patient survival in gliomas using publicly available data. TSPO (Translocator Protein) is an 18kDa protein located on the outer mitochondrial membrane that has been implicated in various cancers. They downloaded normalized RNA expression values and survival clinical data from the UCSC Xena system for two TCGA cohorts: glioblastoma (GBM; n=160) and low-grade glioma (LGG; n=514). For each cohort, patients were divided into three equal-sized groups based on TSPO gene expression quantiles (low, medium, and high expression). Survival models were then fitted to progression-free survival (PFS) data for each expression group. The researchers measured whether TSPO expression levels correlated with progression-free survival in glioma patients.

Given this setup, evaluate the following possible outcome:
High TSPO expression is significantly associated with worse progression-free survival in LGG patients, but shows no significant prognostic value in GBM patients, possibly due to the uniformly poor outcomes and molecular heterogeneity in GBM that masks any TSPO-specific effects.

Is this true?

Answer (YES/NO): YES